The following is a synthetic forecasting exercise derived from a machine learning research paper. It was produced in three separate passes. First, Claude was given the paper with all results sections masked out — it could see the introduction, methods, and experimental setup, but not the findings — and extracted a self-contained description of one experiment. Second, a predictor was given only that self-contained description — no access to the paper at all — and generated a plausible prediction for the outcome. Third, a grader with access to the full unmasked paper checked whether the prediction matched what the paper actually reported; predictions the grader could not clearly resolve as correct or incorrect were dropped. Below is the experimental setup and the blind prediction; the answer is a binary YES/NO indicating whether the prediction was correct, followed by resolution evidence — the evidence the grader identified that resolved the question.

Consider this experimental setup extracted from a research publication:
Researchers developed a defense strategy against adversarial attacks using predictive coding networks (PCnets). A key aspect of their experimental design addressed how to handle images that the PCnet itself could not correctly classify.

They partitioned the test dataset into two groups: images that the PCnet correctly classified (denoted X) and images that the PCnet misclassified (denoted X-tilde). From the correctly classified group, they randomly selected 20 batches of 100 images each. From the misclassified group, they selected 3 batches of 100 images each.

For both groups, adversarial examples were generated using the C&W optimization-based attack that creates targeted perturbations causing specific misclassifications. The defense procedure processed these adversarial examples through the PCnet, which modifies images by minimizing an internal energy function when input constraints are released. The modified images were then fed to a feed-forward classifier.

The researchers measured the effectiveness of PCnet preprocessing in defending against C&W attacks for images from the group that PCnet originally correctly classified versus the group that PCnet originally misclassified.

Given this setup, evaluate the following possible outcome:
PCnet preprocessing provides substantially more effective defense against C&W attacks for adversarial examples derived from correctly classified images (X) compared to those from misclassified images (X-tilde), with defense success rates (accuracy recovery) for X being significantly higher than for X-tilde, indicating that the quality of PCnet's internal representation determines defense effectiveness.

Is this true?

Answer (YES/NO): YES